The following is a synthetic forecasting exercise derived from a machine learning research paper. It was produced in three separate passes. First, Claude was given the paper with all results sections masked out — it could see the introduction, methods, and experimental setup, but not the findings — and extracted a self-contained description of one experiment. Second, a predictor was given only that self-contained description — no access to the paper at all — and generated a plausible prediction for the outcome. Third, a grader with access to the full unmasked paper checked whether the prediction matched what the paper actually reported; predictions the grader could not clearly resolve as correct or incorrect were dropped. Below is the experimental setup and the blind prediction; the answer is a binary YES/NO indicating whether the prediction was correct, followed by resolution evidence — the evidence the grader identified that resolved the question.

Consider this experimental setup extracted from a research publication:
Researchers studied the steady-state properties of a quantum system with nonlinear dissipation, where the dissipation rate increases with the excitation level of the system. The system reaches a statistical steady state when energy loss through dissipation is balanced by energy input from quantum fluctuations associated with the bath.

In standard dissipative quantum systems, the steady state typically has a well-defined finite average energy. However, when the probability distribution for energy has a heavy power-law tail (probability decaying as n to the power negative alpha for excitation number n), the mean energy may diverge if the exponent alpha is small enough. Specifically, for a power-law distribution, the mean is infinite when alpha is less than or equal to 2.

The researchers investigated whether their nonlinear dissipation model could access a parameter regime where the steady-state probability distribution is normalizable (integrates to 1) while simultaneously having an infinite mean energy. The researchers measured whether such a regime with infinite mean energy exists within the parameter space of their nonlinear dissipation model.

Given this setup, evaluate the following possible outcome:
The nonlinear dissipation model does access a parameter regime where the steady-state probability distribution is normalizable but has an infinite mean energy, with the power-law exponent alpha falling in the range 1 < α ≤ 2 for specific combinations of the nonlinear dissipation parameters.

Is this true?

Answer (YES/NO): YES